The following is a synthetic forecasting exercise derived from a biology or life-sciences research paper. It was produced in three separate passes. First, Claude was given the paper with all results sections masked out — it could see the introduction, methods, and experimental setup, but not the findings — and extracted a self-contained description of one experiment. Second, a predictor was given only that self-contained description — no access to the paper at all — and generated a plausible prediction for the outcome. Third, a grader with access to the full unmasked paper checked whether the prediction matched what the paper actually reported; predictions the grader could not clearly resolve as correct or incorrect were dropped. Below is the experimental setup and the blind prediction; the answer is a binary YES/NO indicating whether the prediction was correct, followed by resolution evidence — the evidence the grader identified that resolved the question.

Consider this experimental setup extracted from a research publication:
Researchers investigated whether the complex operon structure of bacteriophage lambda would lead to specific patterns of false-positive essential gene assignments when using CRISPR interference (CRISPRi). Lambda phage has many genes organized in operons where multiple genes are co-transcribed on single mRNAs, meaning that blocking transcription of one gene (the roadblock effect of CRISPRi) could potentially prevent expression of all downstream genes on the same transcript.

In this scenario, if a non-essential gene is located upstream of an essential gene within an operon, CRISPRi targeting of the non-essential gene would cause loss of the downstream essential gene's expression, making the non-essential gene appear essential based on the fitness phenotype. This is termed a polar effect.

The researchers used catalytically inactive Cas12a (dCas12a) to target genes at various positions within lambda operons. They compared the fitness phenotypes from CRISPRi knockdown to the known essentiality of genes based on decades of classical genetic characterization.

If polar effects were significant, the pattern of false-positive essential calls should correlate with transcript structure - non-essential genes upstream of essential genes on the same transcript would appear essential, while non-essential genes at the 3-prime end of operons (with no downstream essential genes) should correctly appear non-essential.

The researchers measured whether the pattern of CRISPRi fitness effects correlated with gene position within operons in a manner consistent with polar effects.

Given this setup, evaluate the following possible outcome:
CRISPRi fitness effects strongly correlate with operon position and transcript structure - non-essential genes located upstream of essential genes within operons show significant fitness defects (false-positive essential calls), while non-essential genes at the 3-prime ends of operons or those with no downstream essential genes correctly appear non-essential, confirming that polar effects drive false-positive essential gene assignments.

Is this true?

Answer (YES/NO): YES